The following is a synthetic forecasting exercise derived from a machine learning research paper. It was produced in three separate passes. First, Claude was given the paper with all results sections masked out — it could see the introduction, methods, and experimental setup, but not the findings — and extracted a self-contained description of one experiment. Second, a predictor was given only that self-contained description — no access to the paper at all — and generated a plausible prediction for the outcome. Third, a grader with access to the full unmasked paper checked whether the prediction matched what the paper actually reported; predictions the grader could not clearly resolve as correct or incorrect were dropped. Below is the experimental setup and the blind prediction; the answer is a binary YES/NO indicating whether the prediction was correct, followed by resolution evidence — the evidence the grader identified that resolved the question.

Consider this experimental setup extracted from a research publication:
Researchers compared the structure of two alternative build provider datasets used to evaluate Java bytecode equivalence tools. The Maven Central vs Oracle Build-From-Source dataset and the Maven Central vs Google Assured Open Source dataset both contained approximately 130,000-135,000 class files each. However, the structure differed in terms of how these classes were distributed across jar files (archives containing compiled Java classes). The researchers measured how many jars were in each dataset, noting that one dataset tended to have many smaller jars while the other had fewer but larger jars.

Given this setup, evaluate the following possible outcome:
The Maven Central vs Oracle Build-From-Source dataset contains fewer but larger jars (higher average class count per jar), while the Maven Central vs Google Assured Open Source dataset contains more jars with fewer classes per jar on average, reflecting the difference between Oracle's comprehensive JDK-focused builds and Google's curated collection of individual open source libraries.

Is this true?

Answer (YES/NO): NO